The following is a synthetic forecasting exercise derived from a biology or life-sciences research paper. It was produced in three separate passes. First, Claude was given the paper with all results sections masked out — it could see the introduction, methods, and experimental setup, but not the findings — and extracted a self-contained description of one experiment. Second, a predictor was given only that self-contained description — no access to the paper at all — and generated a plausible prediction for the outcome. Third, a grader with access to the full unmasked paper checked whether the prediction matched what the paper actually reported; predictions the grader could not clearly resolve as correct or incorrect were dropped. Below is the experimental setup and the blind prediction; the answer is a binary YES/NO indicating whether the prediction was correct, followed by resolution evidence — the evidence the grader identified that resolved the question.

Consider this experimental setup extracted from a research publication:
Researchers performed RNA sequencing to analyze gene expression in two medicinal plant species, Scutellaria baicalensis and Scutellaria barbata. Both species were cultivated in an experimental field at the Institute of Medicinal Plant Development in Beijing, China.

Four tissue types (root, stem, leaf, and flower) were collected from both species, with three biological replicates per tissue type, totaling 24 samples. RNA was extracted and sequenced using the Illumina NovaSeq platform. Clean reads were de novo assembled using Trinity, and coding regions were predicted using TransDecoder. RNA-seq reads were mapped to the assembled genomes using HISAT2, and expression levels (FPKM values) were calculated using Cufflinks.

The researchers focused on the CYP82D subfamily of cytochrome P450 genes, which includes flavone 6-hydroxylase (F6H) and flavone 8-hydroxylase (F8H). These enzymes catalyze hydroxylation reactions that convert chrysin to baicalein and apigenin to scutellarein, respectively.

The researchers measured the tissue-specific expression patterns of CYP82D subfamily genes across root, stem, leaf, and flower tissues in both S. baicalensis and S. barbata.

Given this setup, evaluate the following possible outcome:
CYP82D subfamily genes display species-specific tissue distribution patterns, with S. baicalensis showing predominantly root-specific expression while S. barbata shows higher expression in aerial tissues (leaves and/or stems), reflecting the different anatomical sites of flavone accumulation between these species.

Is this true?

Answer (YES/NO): NO